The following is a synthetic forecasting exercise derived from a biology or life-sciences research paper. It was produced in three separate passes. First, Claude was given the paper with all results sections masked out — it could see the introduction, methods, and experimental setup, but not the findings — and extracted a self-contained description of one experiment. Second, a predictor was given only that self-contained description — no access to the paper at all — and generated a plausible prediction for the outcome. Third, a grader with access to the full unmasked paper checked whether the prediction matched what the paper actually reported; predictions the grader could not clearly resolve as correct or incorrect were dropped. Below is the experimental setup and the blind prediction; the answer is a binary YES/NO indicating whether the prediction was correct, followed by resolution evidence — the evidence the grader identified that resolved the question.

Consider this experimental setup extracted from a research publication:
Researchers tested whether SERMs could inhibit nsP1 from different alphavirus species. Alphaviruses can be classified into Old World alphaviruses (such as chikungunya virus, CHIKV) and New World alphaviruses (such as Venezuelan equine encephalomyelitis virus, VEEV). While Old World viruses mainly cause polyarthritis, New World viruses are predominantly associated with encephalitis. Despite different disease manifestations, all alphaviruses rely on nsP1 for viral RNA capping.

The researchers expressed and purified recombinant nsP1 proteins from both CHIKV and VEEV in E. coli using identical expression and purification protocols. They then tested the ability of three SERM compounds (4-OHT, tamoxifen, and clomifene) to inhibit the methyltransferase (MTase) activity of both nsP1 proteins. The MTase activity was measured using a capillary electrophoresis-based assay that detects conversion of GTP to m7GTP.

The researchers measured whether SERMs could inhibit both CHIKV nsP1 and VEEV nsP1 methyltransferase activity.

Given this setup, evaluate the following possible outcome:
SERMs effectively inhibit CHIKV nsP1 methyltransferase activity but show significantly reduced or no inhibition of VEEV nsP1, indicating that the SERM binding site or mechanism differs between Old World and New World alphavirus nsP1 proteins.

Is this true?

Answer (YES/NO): NO